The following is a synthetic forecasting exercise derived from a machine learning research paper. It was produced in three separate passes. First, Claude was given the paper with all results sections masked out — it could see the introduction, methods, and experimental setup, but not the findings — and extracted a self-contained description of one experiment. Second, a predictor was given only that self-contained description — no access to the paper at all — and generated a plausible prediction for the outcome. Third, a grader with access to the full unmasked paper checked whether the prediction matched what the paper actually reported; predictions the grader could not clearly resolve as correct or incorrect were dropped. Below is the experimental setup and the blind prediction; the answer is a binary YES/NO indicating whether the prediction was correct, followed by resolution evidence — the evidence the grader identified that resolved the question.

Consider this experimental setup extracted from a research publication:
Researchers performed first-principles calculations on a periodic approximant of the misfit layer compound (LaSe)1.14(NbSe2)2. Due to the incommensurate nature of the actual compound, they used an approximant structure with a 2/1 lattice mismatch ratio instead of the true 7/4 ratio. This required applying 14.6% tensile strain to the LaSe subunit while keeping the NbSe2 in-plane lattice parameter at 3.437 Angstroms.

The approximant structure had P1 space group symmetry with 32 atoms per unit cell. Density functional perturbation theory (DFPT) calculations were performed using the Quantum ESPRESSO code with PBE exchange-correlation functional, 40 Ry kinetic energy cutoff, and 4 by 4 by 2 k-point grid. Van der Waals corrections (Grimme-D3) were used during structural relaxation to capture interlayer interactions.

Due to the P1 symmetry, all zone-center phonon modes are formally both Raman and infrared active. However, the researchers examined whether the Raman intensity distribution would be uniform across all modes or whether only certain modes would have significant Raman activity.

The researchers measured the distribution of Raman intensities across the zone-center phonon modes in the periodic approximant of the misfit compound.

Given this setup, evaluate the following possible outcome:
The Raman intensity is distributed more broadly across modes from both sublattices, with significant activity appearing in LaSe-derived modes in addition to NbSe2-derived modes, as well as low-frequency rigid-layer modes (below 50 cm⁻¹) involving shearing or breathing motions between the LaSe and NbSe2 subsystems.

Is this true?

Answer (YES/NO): NO